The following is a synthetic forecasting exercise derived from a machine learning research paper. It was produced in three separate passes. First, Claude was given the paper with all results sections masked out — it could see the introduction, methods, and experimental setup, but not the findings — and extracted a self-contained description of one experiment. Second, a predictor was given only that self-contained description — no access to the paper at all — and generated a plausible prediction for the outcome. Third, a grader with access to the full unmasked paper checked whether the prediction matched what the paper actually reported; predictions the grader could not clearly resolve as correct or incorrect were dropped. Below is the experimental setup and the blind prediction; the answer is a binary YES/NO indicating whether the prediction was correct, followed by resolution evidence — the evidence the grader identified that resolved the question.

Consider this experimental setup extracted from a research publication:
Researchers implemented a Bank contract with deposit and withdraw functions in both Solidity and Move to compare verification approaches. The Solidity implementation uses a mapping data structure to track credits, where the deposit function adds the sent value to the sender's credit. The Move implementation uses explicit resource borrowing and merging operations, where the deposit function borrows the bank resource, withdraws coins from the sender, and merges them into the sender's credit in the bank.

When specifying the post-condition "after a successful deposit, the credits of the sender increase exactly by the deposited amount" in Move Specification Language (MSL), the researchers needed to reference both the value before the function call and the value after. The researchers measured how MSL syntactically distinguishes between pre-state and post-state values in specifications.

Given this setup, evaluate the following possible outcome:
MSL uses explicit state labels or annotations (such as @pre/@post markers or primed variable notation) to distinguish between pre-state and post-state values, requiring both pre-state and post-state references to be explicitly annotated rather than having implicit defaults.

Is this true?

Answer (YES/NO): NO